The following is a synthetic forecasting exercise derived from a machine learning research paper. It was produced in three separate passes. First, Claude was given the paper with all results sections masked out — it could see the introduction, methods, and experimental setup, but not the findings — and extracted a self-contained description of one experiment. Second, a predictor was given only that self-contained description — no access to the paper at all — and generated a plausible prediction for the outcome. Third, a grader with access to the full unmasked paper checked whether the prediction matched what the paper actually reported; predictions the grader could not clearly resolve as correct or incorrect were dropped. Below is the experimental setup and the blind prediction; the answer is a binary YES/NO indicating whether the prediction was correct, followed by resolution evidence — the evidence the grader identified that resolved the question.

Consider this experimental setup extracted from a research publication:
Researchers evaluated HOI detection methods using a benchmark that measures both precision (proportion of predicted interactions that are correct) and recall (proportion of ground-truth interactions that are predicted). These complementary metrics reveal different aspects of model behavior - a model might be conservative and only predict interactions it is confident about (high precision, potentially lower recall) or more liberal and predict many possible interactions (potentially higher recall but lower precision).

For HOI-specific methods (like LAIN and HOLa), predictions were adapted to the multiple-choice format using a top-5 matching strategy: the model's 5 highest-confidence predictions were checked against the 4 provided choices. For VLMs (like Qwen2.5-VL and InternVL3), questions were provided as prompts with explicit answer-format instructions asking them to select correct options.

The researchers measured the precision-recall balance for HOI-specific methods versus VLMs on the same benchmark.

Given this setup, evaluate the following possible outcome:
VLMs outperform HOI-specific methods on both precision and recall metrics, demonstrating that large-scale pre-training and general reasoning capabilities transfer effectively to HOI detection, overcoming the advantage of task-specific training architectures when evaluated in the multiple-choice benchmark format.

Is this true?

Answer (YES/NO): NO